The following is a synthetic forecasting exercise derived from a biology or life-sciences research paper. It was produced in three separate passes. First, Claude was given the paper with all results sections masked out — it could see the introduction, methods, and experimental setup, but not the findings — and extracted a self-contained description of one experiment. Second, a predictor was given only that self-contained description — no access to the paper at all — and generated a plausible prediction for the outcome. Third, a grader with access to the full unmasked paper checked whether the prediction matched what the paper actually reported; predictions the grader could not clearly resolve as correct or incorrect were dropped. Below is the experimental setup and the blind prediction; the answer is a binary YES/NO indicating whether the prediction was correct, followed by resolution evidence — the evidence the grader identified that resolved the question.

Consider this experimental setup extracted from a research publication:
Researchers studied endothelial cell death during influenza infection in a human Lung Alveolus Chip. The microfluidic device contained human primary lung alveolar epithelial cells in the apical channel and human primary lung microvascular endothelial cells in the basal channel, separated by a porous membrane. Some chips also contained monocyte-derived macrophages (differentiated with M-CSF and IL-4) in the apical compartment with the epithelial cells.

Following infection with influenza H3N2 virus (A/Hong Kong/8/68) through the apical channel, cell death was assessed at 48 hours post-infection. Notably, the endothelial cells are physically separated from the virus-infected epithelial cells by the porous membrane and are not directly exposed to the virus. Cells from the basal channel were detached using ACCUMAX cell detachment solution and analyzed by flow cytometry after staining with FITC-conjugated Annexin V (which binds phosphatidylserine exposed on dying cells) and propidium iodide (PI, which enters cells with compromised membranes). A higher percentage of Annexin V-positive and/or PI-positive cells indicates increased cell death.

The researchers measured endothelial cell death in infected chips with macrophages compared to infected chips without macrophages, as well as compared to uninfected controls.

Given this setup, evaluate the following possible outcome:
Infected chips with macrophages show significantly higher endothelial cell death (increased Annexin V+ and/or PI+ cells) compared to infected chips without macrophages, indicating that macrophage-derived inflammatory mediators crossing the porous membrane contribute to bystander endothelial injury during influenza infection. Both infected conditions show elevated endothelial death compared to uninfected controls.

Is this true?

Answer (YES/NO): YES